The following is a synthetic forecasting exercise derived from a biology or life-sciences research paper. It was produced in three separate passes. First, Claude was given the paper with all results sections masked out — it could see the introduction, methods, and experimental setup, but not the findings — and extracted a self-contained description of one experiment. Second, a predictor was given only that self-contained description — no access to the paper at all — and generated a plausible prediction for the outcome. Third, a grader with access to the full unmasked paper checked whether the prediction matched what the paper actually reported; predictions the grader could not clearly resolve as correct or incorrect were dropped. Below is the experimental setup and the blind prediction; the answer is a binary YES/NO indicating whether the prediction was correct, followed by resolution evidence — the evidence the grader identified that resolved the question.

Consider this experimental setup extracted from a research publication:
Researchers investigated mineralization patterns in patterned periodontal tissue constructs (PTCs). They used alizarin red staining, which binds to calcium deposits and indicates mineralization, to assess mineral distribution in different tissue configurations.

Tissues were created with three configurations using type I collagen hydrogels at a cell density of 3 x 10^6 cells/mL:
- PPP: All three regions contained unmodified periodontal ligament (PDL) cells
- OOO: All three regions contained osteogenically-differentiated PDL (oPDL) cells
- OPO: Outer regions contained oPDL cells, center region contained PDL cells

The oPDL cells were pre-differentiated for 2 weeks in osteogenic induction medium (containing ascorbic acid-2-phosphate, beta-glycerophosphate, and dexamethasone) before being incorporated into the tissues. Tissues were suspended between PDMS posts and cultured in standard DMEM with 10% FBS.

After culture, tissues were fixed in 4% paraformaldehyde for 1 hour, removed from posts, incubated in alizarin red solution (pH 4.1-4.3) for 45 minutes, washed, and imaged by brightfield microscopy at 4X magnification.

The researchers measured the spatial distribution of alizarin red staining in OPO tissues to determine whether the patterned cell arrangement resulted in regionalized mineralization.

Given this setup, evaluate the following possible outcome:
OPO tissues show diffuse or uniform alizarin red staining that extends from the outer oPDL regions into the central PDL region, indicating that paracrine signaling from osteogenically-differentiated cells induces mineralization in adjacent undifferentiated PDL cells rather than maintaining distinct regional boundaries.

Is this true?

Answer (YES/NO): NO